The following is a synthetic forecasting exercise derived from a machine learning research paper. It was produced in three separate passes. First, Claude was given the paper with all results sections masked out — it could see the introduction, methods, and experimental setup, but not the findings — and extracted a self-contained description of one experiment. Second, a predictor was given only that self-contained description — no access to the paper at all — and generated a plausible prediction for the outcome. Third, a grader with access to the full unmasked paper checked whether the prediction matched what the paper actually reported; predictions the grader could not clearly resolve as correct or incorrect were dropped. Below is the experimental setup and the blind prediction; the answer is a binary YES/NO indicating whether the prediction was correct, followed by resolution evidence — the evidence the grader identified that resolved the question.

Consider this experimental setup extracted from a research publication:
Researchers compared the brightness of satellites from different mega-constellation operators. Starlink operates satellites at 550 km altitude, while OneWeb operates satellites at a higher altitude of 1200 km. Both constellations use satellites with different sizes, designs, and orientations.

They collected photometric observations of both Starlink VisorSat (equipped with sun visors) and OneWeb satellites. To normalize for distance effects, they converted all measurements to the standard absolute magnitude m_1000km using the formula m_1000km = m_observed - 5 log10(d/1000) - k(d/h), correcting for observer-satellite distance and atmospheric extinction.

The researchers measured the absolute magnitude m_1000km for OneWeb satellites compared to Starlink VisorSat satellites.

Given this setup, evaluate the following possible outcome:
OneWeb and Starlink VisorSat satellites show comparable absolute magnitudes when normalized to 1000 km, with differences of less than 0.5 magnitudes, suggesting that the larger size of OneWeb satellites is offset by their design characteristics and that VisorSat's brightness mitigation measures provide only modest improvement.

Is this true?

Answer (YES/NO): YES